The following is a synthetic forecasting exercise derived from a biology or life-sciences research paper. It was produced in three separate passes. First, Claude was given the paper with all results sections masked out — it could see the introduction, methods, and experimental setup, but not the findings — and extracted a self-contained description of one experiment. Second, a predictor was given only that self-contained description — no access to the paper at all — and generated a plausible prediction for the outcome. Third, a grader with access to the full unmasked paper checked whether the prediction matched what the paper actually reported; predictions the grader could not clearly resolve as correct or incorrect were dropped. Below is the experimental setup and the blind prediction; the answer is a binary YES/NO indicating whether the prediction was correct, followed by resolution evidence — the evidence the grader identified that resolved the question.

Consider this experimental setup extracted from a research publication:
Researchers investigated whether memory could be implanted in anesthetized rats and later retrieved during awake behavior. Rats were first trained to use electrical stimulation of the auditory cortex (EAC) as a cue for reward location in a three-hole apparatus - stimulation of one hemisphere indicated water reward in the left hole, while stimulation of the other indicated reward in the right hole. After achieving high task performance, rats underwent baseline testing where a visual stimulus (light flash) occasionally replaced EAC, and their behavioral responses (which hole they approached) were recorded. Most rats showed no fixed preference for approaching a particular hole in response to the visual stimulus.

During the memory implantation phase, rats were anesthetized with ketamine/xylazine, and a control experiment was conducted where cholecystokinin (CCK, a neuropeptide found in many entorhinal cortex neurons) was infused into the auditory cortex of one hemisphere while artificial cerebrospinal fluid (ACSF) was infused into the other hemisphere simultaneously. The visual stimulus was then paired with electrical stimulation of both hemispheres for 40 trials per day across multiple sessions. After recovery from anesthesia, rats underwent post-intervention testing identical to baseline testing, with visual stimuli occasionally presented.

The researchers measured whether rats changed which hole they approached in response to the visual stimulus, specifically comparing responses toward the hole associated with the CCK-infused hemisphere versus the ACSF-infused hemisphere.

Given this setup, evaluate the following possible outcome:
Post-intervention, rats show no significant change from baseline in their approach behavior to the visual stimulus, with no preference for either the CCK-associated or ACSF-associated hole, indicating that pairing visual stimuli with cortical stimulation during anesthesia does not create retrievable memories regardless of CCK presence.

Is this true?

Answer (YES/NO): NO